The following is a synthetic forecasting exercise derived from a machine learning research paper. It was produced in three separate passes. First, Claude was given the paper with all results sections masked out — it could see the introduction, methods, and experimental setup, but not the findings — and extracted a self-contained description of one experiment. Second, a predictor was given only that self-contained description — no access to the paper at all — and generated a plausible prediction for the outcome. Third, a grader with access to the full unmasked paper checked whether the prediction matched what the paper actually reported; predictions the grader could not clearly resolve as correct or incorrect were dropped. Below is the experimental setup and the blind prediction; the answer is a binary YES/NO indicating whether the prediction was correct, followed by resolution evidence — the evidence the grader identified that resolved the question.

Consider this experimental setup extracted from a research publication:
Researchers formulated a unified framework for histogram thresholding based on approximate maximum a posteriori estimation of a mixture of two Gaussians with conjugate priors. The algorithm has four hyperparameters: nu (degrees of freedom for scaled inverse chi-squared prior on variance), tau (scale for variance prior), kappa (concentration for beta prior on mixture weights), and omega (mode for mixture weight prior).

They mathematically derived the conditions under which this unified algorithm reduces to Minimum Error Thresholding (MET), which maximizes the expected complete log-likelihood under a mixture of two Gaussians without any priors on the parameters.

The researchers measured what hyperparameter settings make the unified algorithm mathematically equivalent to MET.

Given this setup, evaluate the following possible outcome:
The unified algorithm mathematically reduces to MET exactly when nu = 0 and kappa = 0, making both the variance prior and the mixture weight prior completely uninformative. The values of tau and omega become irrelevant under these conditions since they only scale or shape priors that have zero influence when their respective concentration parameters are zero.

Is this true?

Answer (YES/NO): YES